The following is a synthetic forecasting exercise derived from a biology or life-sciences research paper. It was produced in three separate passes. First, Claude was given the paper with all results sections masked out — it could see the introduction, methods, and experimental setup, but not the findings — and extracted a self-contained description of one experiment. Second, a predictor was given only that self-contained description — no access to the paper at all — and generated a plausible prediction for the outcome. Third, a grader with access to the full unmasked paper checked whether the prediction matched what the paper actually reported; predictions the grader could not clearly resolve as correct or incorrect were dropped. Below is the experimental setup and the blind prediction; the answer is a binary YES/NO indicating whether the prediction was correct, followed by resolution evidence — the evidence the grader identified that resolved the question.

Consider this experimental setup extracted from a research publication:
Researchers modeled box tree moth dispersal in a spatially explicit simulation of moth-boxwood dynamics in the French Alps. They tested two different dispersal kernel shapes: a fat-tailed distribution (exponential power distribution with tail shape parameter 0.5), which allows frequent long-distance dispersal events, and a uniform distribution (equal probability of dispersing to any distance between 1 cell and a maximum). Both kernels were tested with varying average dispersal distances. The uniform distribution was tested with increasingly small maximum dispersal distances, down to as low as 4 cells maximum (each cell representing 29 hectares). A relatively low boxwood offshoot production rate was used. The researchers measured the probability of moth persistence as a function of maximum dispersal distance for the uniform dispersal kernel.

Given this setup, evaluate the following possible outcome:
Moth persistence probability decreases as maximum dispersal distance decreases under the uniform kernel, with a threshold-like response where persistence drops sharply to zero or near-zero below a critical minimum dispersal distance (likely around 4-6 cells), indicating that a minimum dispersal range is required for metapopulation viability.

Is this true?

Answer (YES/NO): YES